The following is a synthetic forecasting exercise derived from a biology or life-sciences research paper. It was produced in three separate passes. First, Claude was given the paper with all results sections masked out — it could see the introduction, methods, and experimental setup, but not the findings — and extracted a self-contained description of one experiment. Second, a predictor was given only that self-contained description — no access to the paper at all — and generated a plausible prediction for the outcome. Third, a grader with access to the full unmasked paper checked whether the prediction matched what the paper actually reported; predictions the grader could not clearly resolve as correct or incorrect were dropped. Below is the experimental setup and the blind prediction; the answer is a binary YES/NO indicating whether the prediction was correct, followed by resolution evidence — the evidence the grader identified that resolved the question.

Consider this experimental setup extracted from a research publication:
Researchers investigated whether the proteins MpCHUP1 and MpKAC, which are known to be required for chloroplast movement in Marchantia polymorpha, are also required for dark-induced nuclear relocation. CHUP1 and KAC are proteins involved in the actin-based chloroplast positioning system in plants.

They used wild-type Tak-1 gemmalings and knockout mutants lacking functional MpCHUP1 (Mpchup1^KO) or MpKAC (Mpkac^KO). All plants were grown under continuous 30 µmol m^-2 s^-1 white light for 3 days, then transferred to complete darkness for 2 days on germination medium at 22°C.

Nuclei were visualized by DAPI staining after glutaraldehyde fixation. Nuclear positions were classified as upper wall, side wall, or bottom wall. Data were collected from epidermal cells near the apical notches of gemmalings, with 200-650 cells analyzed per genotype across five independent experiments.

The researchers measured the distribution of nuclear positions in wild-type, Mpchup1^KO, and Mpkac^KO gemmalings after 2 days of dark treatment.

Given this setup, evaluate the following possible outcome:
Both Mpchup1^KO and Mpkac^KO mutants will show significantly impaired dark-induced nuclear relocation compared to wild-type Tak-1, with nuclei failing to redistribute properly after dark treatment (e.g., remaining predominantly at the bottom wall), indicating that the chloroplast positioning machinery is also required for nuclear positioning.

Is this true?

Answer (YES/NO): NO